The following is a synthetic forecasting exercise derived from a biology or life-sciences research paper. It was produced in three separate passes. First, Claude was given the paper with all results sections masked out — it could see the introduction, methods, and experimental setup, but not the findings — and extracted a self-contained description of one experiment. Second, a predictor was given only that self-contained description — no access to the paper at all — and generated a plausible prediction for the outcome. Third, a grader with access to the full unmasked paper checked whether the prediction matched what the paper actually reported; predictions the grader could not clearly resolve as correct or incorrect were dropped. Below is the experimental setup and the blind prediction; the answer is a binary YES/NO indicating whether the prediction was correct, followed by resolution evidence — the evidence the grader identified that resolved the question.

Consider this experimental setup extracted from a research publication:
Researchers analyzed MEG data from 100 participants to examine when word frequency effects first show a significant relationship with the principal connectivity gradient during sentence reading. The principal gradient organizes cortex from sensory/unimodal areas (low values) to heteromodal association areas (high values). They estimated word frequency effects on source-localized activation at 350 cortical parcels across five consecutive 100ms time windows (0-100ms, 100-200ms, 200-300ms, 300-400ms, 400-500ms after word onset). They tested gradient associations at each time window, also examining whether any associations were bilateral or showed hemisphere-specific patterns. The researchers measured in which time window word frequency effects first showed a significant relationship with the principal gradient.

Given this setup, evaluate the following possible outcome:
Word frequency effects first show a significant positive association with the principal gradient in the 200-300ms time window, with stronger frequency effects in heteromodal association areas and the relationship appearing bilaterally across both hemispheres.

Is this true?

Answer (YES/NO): NO